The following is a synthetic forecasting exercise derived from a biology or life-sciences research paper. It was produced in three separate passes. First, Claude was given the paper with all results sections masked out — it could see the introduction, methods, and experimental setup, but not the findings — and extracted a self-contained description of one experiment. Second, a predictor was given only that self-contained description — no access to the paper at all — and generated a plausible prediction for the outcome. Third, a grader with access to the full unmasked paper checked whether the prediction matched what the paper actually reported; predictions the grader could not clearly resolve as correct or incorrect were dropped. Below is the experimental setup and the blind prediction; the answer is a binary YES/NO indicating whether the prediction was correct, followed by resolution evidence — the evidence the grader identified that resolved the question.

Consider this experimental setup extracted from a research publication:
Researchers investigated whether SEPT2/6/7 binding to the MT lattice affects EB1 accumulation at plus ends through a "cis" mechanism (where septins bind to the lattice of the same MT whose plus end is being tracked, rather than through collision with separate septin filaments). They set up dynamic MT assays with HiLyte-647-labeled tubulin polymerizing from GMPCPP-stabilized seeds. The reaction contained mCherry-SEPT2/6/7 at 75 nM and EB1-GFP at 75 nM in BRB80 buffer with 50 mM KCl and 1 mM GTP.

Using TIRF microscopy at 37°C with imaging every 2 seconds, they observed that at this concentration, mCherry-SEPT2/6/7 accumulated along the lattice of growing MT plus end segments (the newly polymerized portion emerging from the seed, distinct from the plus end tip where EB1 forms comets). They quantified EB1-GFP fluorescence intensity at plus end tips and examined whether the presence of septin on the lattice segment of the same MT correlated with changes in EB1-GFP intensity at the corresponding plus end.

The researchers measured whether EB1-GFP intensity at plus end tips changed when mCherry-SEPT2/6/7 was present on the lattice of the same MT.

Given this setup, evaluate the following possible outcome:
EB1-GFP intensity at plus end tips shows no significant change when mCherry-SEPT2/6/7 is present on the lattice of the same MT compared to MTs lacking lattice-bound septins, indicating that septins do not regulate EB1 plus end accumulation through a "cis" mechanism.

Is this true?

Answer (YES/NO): NO